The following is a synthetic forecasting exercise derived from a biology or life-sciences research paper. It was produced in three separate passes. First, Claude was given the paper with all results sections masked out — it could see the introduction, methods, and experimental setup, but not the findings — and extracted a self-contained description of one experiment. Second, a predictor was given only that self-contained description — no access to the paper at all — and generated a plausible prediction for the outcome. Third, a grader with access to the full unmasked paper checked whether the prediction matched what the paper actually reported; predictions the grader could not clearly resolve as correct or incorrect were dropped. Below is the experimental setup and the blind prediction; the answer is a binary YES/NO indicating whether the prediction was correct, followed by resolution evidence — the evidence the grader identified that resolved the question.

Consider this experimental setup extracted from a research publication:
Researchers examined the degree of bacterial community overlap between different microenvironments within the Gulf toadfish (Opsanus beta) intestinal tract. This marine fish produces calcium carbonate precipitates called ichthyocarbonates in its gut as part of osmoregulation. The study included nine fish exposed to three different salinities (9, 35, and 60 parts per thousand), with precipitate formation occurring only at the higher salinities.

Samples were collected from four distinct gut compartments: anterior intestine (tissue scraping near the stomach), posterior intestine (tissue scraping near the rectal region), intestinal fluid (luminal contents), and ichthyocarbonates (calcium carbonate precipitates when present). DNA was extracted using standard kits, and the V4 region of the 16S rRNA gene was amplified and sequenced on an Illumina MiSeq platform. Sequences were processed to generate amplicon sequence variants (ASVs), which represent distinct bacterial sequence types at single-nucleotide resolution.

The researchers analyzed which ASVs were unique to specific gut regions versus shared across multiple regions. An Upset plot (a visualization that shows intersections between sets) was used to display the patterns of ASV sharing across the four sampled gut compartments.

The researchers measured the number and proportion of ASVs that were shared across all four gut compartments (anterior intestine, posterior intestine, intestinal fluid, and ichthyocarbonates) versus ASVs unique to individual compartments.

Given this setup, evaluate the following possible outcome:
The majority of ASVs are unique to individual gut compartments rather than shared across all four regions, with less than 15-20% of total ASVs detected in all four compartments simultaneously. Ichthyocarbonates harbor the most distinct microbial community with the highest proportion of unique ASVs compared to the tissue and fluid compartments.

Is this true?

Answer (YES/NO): YES